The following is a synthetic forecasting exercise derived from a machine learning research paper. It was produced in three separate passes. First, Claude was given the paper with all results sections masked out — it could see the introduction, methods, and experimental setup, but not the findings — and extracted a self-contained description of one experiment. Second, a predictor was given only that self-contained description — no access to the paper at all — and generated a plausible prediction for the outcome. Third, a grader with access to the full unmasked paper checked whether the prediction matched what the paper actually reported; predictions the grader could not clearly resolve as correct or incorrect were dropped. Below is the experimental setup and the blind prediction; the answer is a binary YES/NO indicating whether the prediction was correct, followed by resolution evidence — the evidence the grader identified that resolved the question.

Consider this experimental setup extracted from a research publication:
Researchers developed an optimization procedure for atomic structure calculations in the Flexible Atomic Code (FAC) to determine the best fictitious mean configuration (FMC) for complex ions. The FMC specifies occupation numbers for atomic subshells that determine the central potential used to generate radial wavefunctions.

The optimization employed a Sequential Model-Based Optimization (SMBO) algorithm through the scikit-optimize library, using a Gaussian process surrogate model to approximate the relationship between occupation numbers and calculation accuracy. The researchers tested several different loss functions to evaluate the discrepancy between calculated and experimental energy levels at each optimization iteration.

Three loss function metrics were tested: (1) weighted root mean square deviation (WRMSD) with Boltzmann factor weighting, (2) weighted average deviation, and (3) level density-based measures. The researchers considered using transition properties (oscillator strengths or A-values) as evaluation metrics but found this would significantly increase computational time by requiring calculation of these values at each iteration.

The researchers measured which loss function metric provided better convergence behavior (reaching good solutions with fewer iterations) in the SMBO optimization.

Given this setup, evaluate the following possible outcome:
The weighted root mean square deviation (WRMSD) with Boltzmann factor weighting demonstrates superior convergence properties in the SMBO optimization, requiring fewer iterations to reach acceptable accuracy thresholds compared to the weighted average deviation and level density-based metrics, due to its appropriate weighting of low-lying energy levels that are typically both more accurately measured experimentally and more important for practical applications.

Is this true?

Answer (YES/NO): YES